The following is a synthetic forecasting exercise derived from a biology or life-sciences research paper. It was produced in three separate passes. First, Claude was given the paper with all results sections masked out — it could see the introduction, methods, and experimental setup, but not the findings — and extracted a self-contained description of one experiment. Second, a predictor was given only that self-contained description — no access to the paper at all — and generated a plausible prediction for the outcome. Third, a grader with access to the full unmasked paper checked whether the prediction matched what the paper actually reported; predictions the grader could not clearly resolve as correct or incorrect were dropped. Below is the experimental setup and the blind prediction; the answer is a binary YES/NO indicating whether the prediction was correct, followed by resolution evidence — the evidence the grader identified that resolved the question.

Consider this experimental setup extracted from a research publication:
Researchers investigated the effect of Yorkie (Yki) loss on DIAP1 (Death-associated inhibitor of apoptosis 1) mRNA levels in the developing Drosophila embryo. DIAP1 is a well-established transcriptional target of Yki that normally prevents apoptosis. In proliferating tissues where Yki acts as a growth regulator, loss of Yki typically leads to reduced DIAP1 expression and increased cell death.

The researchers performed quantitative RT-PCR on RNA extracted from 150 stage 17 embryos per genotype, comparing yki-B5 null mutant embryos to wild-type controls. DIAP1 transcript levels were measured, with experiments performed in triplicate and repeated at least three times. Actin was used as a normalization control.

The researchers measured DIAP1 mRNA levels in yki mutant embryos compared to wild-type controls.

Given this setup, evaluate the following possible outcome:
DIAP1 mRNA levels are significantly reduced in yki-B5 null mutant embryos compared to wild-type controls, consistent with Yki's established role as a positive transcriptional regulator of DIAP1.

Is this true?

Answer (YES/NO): YES